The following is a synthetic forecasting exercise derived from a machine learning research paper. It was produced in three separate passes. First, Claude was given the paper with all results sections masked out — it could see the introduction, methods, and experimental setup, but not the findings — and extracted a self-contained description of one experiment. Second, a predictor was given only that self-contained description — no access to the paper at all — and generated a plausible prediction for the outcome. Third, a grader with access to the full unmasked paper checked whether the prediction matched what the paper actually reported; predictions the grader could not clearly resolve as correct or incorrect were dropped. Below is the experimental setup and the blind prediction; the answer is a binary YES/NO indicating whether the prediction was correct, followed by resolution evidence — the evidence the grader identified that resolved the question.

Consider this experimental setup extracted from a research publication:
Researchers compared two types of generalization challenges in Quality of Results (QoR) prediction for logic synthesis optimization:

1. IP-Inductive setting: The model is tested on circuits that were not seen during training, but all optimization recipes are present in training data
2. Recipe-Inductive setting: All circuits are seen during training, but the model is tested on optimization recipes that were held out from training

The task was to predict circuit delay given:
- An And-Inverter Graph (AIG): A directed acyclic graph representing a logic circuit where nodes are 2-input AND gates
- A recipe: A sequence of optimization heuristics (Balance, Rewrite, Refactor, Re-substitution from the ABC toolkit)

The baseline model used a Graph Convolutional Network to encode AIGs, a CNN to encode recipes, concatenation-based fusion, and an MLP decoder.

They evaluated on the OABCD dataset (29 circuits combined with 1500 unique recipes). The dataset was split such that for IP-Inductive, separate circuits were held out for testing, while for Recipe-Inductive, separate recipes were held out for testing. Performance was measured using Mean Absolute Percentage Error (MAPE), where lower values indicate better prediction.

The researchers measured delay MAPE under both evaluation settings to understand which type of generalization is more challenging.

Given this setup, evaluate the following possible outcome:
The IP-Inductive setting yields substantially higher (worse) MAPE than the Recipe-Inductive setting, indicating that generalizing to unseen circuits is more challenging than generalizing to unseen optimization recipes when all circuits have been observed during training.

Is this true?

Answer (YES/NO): YES